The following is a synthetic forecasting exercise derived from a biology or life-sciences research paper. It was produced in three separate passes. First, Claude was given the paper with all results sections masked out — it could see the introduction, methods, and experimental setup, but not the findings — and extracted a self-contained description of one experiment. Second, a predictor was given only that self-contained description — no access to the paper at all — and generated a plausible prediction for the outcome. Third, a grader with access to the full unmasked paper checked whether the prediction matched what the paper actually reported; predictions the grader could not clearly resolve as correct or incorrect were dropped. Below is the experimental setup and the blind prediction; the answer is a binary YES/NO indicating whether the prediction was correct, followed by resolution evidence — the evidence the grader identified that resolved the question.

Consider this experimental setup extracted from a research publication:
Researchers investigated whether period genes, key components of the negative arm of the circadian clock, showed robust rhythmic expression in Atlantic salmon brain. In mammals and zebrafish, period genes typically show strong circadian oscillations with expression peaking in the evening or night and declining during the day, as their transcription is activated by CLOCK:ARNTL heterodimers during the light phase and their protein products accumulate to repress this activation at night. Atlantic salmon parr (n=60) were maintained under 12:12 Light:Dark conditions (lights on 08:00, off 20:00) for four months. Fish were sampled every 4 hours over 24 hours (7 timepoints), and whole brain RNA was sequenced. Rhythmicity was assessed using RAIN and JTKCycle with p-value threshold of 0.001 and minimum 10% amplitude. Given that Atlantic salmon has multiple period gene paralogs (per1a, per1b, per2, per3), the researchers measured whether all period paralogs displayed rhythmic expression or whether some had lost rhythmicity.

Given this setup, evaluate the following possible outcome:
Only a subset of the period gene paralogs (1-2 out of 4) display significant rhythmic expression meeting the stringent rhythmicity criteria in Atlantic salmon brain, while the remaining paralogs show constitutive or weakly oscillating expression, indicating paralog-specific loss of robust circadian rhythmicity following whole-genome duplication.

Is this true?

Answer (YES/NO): NO